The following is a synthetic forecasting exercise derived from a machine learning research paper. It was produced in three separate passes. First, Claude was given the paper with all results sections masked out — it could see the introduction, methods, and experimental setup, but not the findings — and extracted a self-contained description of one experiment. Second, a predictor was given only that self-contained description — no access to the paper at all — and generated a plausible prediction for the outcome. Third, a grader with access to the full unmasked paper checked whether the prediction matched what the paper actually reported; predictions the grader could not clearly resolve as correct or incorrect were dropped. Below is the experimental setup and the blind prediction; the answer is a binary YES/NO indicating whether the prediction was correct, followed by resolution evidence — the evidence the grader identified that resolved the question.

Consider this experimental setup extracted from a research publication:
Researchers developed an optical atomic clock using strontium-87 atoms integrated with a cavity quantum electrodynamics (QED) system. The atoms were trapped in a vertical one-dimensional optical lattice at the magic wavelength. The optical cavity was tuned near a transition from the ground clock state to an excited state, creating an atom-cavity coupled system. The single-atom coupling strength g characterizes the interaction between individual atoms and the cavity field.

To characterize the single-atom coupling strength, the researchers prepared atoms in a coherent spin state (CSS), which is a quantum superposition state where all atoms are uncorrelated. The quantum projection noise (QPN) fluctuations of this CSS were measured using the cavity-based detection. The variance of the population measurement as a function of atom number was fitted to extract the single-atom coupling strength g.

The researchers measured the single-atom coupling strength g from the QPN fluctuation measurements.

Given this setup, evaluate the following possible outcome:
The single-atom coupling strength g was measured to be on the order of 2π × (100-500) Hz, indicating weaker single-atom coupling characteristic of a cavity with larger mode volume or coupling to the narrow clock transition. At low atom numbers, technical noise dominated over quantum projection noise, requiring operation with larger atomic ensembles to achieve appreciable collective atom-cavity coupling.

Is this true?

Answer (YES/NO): NO